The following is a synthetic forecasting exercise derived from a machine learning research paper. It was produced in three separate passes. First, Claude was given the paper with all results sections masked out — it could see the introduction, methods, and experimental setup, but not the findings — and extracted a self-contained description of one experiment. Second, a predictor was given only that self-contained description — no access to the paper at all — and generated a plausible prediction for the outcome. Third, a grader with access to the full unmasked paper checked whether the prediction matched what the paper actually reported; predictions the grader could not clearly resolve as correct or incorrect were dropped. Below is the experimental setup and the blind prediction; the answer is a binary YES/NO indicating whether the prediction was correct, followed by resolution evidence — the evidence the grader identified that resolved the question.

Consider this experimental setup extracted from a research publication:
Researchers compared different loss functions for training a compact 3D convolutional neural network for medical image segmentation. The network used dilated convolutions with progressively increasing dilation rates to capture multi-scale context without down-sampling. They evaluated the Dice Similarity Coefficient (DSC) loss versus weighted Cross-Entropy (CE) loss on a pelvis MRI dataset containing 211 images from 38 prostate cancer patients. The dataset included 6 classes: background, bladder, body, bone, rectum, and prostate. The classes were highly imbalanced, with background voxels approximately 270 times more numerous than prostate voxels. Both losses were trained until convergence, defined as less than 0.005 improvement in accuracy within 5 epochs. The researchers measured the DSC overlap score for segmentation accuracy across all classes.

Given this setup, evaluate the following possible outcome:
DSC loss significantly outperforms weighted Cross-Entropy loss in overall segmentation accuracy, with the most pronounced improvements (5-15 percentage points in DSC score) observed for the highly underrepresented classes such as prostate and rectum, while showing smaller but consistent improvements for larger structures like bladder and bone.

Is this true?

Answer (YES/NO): NO